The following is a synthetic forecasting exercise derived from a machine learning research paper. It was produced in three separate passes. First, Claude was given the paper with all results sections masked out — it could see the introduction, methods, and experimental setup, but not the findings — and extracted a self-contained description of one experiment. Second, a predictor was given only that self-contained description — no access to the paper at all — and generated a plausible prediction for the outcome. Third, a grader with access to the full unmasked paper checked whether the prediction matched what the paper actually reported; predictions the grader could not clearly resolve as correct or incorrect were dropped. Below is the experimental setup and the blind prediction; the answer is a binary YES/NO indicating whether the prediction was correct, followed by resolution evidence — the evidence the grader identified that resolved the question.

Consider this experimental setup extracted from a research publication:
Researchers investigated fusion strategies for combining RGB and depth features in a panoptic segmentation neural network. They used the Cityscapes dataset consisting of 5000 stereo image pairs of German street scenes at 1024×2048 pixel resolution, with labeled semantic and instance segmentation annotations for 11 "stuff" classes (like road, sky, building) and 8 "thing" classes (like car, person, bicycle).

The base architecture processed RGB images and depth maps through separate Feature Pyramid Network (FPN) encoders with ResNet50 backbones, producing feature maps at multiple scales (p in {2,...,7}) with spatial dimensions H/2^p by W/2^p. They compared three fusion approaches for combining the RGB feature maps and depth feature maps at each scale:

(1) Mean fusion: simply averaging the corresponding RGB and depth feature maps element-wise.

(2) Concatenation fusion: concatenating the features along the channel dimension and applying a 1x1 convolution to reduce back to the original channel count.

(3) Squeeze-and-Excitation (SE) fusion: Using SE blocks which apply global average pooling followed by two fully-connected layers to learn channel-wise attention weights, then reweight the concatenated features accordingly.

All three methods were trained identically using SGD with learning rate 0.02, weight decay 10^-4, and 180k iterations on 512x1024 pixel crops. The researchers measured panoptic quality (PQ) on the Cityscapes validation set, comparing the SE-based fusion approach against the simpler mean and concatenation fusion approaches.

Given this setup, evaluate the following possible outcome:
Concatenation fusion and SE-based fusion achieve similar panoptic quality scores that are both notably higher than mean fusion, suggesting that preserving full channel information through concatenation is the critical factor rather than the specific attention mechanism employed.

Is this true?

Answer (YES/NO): NO